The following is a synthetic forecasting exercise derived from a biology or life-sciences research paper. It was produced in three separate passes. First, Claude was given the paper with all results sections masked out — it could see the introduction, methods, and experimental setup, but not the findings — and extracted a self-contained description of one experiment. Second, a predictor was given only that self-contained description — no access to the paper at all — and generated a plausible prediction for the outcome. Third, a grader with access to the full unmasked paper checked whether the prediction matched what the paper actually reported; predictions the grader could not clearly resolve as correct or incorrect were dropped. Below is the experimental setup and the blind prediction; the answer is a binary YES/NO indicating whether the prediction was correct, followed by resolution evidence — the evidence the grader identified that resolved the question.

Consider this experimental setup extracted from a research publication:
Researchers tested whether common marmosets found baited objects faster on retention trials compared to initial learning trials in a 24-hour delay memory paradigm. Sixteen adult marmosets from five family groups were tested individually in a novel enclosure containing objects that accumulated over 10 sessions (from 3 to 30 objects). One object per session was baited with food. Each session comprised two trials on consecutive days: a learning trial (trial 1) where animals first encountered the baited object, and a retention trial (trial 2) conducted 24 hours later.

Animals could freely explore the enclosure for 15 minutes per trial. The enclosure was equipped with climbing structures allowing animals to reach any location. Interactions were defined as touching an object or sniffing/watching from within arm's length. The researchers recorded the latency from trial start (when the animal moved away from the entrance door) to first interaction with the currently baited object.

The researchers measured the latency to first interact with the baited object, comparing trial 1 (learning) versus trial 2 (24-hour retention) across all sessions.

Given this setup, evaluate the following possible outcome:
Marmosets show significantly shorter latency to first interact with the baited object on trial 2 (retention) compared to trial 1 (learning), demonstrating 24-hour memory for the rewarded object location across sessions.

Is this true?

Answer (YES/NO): YES